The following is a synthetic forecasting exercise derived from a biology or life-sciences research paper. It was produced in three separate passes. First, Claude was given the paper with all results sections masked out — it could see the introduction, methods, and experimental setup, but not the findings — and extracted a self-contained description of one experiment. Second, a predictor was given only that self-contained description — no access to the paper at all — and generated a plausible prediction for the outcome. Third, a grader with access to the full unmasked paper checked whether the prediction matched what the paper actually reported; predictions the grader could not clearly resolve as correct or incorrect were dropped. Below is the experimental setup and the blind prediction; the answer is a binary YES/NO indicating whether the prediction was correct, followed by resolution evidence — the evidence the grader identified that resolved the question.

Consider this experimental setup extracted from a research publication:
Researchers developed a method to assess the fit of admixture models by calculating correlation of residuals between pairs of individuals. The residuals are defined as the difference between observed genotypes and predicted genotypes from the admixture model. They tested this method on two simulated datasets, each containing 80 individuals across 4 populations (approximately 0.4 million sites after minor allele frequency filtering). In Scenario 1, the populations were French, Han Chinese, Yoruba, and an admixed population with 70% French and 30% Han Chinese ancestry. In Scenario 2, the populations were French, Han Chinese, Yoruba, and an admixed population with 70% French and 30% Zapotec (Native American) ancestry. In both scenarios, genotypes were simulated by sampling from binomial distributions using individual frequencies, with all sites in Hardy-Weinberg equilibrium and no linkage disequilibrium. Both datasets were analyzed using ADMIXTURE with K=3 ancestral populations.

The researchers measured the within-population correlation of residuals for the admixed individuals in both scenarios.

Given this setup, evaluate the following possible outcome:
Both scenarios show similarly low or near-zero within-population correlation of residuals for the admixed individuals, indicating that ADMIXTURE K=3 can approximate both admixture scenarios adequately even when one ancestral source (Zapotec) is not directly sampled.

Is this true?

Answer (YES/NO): NO